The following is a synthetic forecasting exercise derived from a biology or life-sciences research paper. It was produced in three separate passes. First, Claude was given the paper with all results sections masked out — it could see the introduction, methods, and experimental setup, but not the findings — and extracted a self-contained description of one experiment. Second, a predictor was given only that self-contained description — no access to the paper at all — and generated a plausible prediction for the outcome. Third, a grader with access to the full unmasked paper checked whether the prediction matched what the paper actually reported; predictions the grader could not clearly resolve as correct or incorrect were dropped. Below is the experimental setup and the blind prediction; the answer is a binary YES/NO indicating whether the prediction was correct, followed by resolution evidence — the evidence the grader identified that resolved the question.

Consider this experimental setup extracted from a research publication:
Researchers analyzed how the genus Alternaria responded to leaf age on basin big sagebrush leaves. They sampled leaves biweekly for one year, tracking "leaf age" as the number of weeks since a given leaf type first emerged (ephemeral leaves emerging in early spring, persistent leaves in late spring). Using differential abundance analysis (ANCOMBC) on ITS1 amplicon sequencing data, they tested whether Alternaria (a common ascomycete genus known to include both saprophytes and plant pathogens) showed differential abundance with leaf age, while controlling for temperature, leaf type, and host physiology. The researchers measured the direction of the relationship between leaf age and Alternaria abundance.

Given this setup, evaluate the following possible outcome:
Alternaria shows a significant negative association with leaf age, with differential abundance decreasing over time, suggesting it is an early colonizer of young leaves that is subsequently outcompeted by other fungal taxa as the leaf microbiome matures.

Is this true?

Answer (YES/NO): YES